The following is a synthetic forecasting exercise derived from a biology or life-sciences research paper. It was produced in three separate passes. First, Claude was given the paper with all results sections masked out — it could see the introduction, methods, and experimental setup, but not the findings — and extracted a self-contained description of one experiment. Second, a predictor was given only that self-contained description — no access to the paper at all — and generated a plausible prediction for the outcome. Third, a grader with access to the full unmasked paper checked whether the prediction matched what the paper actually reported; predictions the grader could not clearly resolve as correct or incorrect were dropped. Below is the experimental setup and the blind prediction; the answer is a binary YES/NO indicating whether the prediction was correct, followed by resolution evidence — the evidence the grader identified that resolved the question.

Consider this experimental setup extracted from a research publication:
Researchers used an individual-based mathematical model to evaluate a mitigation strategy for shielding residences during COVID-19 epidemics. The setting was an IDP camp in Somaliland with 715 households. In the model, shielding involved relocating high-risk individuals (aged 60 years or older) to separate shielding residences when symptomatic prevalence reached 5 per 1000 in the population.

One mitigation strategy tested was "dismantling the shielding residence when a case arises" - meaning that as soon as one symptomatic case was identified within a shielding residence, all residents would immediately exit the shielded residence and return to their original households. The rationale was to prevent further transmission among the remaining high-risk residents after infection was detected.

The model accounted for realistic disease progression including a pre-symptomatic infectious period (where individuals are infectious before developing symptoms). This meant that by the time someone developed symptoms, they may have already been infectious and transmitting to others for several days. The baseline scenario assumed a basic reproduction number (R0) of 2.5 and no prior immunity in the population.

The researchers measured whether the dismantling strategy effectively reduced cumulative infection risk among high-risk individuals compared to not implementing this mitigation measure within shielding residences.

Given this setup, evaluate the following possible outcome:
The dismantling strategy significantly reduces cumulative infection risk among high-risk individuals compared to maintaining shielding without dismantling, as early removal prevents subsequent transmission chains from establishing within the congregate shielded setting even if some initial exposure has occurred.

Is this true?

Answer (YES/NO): NO